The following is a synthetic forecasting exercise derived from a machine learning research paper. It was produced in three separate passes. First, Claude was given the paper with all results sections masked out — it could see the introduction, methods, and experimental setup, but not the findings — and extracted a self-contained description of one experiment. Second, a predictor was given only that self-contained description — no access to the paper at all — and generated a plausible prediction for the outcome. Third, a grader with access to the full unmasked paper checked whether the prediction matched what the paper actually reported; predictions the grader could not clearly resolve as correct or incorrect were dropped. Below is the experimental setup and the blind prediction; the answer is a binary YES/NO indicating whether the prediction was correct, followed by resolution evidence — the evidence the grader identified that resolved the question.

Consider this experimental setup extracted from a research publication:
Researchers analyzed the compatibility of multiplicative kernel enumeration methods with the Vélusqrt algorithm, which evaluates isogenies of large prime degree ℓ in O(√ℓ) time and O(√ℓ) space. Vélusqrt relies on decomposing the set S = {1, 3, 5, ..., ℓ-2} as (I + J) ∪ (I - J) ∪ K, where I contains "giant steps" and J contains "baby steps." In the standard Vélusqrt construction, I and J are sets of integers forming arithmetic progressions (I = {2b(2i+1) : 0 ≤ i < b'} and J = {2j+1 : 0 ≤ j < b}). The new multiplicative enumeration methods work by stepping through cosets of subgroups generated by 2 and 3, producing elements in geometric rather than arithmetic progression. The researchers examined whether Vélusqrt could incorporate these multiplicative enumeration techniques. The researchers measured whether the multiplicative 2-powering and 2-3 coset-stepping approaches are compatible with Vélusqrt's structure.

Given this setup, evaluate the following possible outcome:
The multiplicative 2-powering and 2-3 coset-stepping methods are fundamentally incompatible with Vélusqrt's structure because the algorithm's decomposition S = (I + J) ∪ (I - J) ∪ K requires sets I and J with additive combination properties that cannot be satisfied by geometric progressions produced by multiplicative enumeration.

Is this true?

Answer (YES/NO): NO